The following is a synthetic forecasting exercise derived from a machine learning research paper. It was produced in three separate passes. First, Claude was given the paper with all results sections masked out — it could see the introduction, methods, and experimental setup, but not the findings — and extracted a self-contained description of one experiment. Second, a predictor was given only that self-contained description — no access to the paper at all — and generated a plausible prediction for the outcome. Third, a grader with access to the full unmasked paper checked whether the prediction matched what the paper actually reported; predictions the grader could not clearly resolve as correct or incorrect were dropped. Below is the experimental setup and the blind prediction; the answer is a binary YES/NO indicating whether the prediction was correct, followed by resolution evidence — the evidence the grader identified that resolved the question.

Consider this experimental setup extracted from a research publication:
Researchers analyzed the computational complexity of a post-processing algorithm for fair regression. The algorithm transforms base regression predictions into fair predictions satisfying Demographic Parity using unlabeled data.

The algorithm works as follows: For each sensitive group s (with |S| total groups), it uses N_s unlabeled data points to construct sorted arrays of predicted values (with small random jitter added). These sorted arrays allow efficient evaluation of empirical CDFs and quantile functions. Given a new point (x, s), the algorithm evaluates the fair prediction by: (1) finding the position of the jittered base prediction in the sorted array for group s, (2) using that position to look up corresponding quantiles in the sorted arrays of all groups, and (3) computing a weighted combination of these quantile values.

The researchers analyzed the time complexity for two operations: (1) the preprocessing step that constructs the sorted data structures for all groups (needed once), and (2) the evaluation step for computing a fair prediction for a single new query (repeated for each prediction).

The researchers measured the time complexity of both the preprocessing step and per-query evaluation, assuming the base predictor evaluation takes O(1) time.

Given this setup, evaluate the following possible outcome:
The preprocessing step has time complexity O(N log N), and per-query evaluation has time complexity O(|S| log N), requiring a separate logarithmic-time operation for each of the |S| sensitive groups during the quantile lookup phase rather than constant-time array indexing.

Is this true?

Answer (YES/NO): NO